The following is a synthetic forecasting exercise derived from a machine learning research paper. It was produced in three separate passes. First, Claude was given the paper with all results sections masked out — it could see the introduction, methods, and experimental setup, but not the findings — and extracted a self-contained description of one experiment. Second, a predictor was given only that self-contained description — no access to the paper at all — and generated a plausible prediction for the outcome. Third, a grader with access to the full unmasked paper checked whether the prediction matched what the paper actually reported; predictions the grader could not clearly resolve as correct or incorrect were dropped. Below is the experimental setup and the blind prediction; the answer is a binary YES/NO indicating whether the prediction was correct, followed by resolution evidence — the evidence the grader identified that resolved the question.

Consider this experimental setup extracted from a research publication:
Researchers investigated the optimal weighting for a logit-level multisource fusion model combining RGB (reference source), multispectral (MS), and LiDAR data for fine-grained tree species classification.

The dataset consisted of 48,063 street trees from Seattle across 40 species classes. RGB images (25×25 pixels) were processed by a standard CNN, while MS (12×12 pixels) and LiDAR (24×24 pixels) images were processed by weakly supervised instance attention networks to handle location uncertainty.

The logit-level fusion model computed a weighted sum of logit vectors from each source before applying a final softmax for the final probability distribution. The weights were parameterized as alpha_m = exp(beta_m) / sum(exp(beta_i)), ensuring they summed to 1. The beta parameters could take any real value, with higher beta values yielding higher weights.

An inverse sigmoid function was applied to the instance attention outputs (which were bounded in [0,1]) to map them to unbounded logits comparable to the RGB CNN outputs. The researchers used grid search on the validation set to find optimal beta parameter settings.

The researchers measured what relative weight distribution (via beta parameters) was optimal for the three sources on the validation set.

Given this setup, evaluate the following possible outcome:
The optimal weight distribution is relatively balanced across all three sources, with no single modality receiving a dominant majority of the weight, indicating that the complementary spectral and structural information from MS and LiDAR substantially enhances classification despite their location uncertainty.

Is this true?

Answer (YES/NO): NO